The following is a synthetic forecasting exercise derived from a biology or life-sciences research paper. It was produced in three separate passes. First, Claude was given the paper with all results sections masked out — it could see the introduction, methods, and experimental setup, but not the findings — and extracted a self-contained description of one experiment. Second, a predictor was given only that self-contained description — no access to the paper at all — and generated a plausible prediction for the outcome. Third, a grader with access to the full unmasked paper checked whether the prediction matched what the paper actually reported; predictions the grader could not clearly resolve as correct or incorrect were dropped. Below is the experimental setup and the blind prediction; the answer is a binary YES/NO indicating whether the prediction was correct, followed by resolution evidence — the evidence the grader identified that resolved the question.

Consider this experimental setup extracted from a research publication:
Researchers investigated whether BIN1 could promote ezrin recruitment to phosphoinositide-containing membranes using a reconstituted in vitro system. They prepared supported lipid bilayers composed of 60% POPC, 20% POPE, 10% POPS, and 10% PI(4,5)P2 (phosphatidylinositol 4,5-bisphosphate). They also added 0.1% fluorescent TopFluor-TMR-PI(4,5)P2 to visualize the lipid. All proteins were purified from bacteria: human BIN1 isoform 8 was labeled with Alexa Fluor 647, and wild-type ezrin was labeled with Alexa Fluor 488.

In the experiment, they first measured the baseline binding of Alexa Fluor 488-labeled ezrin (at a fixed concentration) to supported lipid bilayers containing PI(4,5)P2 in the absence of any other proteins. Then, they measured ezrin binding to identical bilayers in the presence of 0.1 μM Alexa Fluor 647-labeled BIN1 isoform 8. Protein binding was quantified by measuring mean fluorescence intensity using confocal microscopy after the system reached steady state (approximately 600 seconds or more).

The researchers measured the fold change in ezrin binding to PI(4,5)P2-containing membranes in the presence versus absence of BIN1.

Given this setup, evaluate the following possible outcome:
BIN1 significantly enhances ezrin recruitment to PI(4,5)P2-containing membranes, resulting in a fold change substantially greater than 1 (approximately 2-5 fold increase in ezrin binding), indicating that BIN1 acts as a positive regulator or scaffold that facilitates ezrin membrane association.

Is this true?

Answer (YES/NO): YES